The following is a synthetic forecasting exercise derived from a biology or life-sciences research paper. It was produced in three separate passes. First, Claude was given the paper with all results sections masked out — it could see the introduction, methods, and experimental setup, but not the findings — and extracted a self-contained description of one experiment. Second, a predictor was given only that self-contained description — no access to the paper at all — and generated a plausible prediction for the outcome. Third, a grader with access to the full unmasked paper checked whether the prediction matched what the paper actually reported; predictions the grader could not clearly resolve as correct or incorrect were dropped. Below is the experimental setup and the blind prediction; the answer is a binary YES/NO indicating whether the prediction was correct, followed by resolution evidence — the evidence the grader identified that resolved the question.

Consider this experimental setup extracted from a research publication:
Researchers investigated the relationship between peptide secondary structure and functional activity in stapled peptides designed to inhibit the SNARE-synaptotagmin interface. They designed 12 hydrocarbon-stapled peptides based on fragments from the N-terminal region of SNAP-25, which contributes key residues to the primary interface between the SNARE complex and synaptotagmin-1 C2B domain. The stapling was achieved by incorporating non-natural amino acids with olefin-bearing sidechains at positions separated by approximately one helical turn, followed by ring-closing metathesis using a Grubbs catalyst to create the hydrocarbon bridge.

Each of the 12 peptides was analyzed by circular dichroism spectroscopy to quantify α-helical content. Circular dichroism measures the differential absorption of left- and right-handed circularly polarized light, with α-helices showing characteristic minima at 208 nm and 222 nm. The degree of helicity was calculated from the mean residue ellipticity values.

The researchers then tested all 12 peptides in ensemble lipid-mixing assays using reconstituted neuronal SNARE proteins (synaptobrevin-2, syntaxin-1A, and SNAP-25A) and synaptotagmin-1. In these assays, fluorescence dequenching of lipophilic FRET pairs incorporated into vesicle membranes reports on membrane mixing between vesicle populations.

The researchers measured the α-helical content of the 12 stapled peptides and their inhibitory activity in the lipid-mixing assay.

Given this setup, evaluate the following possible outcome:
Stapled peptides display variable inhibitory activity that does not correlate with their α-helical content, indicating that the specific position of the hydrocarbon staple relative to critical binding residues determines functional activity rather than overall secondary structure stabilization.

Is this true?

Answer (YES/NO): NO